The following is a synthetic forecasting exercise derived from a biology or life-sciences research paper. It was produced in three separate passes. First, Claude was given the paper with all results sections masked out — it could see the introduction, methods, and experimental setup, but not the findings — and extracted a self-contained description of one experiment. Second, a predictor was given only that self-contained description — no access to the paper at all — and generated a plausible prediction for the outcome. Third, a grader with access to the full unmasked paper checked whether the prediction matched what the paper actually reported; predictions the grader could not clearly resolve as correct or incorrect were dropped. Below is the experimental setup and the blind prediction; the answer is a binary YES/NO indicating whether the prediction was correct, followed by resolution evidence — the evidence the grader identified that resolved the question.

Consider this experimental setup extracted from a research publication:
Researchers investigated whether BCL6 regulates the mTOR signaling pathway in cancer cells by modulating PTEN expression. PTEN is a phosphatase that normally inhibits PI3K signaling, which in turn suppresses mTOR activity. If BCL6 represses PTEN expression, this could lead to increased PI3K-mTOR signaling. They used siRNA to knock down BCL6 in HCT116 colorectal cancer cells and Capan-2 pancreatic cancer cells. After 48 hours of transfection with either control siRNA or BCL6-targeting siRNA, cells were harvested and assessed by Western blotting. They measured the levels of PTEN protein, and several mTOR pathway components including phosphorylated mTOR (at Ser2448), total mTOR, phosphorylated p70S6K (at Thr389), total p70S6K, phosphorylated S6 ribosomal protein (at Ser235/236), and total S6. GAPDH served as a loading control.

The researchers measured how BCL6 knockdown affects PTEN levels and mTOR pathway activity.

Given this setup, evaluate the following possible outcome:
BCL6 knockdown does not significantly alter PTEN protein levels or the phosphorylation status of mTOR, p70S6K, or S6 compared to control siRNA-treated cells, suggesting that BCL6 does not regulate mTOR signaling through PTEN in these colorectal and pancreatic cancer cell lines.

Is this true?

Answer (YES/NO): NO